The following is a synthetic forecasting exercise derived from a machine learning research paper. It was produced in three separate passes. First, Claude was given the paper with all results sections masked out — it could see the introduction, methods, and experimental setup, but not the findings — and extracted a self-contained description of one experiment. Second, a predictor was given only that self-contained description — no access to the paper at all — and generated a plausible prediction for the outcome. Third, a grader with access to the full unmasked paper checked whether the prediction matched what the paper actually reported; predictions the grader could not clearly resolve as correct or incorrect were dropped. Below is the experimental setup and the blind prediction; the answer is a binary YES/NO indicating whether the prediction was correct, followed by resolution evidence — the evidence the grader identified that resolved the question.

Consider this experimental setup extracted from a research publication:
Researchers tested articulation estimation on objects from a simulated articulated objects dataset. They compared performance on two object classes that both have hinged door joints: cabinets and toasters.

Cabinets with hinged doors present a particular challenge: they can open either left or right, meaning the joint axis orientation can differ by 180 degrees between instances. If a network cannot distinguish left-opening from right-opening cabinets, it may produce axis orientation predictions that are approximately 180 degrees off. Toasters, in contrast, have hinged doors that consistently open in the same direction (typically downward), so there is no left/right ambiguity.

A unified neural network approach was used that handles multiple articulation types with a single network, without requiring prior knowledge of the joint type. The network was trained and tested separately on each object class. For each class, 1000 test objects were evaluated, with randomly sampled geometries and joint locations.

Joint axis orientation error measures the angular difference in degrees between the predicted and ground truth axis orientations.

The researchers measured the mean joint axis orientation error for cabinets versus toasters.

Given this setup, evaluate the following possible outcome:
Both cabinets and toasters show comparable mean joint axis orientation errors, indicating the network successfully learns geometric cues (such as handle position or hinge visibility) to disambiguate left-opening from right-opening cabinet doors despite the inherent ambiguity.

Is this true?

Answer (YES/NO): NO